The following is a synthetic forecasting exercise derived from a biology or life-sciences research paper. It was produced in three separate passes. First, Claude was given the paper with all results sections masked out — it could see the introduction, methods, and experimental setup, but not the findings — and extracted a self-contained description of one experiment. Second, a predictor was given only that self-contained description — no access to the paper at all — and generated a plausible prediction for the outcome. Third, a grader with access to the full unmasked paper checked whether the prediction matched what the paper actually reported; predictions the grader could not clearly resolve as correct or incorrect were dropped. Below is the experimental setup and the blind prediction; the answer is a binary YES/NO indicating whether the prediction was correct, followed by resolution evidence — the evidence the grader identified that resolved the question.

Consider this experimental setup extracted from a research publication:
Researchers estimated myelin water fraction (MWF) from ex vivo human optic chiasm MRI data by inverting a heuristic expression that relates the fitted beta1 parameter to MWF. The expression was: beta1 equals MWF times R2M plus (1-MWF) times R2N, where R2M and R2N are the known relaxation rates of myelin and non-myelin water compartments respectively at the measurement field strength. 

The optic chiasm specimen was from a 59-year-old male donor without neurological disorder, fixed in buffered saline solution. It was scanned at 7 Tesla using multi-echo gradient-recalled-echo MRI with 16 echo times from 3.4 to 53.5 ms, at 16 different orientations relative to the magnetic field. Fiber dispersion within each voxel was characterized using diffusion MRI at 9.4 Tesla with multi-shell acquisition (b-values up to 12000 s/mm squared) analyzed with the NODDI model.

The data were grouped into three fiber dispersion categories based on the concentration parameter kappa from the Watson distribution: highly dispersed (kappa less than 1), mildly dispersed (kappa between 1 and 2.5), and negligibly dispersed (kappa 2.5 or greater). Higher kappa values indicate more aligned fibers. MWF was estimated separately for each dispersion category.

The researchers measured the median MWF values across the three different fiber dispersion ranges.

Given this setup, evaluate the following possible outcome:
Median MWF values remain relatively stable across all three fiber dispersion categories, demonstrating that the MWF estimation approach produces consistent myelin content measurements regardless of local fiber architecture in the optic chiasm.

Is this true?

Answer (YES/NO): NO